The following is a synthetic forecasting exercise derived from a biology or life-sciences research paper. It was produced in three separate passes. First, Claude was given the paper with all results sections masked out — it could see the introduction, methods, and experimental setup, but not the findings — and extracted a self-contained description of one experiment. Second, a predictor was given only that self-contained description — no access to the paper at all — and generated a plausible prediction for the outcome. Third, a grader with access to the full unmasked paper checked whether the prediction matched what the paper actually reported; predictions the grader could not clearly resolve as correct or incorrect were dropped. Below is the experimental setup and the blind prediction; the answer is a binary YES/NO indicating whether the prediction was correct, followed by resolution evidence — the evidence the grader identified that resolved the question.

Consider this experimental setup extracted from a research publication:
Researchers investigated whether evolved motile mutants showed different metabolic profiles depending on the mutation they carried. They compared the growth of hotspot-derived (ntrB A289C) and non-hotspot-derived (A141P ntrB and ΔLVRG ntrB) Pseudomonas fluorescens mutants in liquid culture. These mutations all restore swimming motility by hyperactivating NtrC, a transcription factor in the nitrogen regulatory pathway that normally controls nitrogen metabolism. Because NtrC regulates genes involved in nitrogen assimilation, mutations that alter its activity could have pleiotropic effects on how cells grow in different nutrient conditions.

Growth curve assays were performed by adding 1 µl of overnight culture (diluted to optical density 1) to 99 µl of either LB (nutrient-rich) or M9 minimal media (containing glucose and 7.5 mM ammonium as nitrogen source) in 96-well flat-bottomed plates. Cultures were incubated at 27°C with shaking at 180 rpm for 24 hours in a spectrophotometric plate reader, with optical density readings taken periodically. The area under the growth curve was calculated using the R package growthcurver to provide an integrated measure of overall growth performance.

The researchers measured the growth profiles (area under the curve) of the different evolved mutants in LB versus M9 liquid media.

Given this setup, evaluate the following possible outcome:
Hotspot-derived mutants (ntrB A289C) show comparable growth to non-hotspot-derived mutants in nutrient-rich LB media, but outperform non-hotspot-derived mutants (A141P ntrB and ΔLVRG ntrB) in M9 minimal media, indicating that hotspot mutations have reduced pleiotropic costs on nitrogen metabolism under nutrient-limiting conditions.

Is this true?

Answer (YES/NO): NO